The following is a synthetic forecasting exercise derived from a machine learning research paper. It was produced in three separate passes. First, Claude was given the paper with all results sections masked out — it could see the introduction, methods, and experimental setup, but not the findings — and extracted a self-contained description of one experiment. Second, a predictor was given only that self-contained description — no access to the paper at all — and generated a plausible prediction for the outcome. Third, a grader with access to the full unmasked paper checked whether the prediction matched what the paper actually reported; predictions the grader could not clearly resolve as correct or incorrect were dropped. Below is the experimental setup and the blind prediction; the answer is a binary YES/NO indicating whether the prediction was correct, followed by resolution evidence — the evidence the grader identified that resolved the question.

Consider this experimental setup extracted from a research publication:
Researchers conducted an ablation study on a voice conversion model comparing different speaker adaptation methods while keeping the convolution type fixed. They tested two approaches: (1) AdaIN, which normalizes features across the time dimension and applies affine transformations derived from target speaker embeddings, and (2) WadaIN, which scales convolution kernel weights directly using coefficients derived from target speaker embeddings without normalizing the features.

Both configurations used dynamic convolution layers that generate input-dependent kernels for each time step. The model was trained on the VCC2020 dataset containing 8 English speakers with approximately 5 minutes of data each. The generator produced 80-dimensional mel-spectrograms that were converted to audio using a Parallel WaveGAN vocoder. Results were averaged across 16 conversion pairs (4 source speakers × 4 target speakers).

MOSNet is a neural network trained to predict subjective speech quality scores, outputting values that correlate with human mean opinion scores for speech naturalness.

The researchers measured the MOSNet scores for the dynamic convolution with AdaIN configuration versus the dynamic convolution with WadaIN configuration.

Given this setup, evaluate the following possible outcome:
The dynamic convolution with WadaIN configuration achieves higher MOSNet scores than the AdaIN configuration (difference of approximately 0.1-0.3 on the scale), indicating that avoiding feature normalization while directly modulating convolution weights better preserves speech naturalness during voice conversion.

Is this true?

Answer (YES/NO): NO